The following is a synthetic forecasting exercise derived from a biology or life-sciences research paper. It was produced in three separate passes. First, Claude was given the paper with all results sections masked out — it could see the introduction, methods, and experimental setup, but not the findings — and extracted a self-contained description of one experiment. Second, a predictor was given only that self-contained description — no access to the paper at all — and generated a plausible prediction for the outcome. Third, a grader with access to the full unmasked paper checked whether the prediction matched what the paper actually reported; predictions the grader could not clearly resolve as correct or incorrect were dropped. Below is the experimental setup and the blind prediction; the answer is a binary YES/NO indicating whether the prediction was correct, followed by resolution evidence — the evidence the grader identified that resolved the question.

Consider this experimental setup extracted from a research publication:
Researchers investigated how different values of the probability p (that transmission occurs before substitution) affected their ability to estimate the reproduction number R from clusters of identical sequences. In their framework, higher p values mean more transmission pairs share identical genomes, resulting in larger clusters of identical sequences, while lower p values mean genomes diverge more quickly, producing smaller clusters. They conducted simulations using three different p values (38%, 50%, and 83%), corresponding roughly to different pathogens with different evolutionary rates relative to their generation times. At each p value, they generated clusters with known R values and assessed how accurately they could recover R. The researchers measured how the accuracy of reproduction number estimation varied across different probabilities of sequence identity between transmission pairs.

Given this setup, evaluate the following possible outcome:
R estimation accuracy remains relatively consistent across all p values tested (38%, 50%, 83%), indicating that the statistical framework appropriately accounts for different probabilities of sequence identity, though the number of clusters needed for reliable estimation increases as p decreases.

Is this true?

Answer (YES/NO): NO